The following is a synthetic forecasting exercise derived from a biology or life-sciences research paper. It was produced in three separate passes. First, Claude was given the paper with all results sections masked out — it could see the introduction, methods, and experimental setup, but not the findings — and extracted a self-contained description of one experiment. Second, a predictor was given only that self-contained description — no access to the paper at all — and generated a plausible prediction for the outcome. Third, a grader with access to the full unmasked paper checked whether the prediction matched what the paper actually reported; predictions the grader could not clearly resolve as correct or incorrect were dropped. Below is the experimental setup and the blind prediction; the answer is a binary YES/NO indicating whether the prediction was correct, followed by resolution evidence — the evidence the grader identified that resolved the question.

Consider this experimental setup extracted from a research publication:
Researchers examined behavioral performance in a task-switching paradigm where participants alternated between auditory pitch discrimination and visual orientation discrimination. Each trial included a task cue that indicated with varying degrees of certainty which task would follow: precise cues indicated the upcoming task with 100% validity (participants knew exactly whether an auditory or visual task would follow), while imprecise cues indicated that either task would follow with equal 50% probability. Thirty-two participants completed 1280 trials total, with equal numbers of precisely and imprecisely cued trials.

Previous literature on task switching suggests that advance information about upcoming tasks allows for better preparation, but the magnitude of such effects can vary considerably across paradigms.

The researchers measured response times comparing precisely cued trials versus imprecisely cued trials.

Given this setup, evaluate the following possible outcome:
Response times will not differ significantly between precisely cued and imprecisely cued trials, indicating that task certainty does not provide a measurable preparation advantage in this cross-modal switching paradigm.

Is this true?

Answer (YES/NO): NO